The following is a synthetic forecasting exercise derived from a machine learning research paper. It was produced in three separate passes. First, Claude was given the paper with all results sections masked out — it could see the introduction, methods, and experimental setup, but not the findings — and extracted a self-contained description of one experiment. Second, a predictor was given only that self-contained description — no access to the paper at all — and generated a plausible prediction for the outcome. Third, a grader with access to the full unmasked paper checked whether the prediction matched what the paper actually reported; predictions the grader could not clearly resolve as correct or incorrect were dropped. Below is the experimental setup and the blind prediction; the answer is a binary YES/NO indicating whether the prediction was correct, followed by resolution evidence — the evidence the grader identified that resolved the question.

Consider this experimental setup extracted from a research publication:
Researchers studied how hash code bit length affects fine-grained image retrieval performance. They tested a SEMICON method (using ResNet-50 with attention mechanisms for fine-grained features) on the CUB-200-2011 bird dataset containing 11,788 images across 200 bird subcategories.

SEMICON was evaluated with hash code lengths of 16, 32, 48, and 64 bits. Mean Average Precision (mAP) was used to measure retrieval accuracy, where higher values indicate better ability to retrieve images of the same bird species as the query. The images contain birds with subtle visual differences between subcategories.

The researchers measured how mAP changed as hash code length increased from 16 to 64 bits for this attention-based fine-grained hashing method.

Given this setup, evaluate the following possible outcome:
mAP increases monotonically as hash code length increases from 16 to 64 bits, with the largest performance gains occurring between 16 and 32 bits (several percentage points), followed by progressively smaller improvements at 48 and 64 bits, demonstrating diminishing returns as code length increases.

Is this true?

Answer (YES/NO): NO